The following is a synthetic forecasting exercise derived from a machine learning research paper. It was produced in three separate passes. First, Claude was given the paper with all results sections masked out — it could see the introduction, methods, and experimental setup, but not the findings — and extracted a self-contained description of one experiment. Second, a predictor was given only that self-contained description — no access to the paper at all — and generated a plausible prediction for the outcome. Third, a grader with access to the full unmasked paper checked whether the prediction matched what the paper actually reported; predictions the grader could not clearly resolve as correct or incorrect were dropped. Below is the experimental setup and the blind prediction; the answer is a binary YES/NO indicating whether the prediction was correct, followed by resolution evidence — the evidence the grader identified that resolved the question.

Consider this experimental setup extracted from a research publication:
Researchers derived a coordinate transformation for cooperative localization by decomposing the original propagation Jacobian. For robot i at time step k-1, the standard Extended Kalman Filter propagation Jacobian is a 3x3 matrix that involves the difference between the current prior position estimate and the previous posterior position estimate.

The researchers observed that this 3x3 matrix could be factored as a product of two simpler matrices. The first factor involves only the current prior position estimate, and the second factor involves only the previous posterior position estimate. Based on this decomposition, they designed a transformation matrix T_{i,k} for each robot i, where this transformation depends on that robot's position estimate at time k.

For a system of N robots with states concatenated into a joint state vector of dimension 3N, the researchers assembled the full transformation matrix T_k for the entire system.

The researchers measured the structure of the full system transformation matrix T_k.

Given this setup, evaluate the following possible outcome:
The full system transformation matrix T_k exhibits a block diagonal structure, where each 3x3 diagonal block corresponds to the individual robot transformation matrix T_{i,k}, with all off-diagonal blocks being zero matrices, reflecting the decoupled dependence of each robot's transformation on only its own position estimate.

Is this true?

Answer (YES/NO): YES